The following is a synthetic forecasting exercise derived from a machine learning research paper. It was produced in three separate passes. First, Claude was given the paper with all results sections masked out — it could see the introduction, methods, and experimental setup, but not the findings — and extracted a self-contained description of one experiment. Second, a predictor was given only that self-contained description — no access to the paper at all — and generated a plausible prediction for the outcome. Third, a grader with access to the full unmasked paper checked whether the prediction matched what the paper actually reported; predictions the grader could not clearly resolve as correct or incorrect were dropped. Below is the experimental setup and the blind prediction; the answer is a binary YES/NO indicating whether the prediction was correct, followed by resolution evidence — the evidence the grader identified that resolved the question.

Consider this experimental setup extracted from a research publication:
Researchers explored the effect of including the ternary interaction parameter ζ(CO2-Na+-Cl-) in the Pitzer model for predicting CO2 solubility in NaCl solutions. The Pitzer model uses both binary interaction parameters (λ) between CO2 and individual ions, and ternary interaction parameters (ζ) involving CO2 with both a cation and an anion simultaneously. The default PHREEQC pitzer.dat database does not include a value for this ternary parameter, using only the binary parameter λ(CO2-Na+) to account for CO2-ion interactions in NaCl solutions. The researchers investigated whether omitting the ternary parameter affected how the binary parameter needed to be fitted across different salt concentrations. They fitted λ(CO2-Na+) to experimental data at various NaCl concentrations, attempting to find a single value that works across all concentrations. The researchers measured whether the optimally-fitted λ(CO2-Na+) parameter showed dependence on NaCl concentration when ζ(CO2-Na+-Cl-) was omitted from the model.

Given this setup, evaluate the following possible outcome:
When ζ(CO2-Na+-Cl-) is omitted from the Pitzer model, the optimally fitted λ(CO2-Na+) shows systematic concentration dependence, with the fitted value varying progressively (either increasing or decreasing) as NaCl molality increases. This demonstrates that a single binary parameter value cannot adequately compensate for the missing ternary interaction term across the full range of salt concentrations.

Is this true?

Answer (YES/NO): YES